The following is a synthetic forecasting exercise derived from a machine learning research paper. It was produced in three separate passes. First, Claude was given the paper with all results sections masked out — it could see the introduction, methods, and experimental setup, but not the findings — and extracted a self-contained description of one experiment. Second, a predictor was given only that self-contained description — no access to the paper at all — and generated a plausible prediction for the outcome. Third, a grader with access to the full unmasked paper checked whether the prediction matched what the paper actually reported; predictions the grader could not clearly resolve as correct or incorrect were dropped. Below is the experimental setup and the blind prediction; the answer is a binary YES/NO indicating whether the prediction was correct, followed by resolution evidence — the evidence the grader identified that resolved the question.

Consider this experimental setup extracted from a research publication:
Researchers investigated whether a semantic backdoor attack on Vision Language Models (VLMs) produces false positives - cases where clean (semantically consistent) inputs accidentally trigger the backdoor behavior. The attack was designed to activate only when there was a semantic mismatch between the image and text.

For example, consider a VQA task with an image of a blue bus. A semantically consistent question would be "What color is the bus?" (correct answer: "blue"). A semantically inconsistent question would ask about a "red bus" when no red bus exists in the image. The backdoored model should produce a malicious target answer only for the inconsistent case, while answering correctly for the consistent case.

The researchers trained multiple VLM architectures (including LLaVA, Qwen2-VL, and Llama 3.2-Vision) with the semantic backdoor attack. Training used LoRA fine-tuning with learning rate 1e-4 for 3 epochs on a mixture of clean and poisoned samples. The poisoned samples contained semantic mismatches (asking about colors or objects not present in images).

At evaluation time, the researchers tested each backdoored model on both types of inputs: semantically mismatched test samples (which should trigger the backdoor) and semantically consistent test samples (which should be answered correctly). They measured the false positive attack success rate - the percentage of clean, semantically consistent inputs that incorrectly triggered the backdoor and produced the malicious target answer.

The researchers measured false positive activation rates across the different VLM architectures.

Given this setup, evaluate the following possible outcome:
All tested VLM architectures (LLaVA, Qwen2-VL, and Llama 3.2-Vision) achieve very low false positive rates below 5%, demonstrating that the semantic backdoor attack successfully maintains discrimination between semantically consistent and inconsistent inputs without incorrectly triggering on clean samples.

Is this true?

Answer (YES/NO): NO